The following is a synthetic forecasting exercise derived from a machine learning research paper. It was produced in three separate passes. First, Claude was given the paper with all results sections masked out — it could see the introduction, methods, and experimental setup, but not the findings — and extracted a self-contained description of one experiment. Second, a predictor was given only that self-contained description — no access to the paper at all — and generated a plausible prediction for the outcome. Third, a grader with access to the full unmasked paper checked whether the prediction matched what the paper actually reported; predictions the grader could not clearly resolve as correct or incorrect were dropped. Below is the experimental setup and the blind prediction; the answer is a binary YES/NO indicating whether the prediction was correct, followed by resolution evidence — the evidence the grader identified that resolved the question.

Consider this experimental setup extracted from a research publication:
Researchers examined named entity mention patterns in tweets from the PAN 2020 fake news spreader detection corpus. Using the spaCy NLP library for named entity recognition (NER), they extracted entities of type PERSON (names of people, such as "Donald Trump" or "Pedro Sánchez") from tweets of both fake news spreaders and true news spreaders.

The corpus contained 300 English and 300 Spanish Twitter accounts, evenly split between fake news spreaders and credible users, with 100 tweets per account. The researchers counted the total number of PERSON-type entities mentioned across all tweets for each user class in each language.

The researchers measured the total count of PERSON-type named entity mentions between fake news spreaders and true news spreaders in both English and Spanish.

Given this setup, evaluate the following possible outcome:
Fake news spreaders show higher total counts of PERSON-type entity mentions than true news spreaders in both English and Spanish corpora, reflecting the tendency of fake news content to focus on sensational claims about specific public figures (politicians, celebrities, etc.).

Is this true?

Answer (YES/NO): YES